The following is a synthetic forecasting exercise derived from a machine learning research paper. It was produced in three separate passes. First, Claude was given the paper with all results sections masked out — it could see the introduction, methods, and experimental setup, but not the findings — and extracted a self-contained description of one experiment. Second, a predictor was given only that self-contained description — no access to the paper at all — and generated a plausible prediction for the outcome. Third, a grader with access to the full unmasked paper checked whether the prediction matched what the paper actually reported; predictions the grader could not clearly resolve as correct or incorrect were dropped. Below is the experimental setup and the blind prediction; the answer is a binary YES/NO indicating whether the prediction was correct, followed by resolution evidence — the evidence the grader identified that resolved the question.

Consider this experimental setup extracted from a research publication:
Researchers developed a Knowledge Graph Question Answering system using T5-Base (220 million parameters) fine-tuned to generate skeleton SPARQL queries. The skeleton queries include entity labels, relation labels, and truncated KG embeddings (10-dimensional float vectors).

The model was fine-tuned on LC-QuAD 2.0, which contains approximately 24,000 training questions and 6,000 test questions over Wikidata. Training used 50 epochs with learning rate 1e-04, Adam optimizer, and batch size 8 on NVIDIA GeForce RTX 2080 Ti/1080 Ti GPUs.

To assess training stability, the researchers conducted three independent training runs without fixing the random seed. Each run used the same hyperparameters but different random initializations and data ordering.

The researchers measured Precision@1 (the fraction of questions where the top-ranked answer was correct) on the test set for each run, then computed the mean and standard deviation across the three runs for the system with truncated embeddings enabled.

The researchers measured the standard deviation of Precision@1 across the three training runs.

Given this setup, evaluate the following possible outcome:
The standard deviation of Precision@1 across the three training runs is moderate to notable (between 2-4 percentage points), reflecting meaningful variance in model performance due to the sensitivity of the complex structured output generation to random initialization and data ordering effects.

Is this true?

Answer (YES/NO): NO